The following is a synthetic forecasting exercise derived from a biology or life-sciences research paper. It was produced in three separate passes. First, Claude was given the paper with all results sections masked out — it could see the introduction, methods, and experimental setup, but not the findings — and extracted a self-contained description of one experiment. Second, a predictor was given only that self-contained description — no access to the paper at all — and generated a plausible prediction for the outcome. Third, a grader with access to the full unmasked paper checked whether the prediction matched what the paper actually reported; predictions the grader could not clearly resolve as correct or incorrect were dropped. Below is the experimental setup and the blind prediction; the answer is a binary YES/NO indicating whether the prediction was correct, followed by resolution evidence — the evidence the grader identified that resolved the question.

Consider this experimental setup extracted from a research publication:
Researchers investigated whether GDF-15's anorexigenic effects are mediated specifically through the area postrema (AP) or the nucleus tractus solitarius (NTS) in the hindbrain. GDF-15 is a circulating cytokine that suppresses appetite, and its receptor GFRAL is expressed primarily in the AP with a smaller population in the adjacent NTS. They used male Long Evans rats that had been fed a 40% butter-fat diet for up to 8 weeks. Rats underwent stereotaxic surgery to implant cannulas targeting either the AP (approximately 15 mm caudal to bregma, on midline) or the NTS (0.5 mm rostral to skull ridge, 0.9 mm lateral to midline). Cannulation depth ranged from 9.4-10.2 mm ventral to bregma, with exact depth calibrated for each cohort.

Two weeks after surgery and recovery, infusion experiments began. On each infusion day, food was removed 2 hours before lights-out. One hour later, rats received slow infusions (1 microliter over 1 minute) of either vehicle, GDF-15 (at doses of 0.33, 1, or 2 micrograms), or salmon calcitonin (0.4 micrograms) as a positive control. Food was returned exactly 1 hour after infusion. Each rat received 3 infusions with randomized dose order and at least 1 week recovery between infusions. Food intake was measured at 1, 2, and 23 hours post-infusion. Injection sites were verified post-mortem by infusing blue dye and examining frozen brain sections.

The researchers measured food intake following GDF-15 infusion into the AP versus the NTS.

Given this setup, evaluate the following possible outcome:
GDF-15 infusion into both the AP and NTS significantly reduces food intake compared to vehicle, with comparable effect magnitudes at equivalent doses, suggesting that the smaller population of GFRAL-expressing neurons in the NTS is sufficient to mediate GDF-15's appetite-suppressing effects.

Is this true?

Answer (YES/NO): NO